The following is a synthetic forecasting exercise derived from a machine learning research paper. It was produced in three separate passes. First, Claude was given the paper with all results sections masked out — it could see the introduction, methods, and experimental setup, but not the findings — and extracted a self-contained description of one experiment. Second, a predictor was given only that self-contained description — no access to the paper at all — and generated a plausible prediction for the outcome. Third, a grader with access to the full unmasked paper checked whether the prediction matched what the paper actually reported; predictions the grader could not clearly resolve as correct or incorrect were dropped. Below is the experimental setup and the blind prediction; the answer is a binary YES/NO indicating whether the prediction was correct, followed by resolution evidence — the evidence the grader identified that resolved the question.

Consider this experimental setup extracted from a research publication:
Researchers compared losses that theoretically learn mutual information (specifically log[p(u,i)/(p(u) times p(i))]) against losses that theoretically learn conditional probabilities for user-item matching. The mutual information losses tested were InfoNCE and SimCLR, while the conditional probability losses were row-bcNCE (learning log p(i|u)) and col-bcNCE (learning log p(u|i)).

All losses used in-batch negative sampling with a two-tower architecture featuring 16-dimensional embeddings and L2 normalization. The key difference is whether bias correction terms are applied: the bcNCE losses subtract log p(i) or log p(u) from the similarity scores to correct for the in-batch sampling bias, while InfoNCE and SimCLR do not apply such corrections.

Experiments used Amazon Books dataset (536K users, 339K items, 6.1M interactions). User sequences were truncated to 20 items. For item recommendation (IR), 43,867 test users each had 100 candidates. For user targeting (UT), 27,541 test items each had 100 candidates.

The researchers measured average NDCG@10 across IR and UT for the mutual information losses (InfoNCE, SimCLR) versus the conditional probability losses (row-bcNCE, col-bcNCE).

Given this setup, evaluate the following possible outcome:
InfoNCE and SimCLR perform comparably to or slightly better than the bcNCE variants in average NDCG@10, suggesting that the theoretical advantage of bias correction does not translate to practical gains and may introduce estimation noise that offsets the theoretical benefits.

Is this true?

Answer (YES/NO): NO